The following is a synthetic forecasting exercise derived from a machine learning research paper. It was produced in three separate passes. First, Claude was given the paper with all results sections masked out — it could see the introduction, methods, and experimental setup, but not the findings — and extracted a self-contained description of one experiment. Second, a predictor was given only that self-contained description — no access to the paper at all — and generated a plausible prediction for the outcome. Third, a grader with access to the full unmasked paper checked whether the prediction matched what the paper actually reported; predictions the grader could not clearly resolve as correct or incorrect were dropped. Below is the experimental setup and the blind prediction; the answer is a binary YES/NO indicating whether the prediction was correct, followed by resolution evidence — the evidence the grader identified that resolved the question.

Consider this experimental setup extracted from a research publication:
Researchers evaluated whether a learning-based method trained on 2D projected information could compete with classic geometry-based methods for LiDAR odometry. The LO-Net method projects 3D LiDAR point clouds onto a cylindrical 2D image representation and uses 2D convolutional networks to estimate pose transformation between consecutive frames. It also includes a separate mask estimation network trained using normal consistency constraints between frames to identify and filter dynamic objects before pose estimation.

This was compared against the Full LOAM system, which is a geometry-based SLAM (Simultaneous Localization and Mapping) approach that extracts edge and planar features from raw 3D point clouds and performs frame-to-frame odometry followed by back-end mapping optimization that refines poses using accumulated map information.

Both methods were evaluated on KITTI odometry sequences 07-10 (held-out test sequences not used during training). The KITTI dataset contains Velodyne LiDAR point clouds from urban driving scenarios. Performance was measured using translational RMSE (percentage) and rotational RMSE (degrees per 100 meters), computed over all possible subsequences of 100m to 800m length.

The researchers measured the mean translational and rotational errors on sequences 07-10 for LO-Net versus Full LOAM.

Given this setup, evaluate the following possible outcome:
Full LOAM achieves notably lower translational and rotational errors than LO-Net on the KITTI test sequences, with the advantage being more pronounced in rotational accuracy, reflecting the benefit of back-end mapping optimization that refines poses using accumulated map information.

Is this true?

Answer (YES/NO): NO